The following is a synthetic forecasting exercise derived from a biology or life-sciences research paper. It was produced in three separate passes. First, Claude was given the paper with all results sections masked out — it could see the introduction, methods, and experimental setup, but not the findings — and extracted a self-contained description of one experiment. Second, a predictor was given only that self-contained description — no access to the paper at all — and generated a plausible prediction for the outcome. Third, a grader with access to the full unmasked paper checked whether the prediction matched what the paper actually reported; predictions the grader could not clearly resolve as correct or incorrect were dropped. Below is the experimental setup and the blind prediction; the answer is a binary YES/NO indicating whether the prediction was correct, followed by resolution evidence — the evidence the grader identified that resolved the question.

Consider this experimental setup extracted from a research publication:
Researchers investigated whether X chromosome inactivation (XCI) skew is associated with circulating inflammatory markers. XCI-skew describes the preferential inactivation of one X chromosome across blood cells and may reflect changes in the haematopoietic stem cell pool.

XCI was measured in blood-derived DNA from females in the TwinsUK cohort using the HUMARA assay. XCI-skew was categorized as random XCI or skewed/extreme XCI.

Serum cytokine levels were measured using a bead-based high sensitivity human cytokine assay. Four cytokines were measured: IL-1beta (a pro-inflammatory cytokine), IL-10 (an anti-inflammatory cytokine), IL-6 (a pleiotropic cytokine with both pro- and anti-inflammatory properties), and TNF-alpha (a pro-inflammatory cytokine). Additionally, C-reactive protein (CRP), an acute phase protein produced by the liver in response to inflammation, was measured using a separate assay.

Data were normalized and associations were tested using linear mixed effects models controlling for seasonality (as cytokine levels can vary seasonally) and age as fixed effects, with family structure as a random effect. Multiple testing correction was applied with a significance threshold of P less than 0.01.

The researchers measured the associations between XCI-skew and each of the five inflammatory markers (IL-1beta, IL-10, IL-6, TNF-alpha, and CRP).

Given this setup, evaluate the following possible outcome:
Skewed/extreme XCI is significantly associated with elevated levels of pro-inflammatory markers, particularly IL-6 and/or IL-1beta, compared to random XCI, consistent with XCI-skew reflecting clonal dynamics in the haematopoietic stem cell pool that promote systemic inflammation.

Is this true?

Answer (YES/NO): NO